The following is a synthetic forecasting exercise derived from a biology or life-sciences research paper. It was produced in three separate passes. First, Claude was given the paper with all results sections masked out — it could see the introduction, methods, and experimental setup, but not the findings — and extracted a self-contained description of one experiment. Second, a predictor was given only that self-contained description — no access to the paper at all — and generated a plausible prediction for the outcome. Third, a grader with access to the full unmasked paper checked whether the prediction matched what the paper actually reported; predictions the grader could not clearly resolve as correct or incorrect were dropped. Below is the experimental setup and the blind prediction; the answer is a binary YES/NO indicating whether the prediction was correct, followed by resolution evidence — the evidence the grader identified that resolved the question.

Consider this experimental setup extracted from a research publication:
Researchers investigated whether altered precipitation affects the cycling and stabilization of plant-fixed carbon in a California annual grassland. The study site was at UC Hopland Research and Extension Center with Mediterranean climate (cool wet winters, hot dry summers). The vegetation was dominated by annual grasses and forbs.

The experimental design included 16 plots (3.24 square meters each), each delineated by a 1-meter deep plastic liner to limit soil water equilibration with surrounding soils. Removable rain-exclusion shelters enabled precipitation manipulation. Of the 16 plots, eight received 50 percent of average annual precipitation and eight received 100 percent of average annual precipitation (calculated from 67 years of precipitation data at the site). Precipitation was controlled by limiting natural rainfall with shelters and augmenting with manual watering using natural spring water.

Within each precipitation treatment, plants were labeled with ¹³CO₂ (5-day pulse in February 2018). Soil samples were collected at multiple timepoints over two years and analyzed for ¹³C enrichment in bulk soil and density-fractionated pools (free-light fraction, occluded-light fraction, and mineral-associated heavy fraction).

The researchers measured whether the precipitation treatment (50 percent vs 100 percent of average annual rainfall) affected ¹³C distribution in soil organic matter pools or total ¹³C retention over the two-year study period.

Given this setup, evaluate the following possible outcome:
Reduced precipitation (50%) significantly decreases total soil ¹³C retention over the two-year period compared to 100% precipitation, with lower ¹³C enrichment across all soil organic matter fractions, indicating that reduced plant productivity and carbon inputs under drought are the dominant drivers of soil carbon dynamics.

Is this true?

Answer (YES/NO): NO